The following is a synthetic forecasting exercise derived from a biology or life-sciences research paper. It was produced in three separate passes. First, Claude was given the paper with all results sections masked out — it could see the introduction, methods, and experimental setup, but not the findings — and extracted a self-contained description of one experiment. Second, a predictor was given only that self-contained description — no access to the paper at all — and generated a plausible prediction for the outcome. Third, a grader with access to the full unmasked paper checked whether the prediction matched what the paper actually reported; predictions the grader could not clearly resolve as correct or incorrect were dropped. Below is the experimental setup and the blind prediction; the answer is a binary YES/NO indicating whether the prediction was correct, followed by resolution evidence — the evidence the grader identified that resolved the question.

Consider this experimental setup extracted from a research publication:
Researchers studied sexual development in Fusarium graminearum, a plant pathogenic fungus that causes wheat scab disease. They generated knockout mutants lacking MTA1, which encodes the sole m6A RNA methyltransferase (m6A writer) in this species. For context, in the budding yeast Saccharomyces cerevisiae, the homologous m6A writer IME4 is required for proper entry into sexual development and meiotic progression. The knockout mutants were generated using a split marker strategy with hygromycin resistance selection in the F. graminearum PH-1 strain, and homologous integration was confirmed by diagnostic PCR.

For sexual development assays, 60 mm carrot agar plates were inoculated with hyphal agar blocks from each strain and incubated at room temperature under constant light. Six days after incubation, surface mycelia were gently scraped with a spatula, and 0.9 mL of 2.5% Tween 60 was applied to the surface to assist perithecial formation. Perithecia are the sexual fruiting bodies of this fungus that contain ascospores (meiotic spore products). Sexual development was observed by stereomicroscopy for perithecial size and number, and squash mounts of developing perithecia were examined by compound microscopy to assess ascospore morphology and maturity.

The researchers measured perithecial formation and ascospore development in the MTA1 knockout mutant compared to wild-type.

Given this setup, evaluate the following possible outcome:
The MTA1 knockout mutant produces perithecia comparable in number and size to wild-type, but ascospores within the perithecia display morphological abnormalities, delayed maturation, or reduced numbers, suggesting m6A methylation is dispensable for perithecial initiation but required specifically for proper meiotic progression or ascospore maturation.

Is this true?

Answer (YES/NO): NO